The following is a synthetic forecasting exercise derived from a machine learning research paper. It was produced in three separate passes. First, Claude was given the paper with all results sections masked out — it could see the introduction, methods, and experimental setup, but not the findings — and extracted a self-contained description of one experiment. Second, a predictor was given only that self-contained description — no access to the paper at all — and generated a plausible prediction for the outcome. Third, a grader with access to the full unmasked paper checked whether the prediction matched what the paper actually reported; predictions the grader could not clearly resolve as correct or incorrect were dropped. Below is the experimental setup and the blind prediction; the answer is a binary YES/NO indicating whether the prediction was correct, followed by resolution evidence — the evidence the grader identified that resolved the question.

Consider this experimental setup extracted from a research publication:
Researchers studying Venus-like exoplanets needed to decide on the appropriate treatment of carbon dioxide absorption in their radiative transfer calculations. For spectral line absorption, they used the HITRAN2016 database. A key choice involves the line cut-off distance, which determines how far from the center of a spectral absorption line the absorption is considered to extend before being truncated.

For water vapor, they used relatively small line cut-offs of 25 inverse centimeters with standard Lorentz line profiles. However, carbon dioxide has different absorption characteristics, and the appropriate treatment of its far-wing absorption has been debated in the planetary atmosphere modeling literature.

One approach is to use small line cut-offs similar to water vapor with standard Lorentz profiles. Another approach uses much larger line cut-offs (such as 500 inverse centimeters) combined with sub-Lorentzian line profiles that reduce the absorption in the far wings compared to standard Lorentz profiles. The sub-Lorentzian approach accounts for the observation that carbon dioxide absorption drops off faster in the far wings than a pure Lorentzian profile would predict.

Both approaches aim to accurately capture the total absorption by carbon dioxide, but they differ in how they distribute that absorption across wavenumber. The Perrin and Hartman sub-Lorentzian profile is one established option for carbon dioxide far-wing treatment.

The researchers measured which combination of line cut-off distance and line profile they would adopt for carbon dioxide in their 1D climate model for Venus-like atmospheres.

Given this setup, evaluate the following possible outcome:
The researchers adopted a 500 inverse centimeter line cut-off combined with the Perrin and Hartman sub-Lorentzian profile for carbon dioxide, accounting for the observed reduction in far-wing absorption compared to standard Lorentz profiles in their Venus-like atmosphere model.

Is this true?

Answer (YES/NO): YES